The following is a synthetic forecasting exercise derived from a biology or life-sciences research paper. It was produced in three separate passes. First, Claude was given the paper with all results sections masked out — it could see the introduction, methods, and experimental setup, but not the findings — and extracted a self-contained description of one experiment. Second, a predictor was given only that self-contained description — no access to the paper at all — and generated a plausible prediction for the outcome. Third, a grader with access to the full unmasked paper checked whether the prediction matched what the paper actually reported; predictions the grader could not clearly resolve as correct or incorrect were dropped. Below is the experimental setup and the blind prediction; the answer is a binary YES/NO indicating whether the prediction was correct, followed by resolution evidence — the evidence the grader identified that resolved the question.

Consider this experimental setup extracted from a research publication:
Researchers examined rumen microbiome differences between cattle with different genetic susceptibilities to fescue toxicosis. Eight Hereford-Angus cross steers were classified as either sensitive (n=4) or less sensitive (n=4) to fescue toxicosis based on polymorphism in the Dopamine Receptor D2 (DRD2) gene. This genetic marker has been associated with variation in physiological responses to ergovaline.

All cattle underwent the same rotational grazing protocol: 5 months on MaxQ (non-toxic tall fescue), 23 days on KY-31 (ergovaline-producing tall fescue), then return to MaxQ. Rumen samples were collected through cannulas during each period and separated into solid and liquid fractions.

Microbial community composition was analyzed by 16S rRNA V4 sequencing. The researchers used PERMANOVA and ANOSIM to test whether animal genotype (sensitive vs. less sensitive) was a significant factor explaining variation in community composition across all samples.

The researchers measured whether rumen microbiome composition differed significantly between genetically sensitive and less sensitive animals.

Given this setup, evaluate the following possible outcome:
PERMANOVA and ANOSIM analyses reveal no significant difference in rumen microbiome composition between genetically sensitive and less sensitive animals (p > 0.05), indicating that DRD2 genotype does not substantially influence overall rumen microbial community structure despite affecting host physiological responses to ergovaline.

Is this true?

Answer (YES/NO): NO